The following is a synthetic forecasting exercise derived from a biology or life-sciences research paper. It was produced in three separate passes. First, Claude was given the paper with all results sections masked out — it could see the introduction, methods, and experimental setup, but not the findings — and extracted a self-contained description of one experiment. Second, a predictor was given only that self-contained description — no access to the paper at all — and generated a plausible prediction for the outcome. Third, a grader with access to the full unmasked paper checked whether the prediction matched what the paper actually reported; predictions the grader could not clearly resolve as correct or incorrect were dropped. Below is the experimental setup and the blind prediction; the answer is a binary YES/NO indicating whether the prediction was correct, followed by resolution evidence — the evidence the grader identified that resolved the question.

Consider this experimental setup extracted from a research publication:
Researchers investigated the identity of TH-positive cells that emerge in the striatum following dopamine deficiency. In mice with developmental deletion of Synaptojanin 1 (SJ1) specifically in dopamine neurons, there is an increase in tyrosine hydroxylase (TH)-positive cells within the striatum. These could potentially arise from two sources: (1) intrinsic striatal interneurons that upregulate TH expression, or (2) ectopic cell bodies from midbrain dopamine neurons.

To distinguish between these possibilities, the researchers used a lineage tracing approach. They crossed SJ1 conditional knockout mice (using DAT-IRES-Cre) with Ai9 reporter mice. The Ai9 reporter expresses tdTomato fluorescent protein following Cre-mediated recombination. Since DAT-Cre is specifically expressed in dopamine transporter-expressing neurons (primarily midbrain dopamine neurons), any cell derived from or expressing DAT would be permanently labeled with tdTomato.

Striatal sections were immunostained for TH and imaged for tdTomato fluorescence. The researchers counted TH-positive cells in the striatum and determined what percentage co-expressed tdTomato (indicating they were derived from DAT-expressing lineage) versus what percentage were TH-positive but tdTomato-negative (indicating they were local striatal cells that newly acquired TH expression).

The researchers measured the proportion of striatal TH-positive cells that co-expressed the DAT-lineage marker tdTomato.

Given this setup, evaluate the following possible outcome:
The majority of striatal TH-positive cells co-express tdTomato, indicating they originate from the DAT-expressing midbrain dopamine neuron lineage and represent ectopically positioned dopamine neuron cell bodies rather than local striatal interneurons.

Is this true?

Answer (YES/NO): NO